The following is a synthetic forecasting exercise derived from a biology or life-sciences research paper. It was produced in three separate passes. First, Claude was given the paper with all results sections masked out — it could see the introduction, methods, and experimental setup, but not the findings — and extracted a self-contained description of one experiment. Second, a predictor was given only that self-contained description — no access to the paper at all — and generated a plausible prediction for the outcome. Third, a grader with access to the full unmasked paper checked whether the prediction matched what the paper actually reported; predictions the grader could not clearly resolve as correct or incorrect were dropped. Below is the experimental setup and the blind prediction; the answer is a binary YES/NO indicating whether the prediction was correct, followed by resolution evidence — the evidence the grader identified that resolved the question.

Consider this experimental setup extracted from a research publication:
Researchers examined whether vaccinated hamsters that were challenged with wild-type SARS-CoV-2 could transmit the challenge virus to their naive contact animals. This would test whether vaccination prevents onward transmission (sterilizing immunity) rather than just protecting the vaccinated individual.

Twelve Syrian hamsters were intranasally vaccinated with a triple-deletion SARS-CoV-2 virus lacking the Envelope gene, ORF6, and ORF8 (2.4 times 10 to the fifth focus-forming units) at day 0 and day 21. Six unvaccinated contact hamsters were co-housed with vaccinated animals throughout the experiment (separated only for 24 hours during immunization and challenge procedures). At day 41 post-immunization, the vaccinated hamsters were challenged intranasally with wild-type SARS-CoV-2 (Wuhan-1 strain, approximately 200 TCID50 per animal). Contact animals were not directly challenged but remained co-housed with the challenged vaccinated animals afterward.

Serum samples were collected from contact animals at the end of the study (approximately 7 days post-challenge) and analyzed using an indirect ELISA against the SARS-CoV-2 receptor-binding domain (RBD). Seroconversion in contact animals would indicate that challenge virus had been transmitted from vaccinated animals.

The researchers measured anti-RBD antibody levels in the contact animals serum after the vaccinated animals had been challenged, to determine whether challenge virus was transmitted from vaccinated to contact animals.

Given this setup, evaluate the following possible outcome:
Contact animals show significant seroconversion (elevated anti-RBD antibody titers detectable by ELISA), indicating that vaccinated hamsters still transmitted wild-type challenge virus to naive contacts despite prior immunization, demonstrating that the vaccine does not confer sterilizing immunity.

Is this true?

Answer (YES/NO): NO